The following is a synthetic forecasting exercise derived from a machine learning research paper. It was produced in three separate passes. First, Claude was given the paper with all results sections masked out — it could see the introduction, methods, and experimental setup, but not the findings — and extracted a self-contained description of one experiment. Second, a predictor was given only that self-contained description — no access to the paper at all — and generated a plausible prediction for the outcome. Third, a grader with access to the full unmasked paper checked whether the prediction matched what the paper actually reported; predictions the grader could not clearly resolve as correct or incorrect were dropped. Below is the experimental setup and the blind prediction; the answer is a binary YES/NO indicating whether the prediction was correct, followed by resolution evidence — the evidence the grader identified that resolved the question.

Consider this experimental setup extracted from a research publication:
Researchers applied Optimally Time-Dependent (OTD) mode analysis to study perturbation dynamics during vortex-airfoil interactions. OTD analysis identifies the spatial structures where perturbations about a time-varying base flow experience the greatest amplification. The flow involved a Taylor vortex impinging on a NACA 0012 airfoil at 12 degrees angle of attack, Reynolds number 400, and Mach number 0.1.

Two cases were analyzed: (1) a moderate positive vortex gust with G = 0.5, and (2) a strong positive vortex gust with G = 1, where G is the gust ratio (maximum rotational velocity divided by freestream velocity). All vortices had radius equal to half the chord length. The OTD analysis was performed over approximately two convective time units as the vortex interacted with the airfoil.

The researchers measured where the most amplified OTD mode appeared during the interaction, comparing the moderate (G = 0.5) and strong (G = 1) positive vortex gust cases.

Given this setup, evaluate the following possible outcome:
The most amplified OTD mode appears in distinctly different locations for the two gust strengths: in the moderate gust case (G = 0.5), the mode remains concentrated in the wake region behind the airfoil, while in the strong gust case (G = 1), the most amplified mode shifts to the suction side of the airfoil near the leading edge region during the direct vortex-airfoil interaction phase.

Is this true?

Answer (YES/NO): NO